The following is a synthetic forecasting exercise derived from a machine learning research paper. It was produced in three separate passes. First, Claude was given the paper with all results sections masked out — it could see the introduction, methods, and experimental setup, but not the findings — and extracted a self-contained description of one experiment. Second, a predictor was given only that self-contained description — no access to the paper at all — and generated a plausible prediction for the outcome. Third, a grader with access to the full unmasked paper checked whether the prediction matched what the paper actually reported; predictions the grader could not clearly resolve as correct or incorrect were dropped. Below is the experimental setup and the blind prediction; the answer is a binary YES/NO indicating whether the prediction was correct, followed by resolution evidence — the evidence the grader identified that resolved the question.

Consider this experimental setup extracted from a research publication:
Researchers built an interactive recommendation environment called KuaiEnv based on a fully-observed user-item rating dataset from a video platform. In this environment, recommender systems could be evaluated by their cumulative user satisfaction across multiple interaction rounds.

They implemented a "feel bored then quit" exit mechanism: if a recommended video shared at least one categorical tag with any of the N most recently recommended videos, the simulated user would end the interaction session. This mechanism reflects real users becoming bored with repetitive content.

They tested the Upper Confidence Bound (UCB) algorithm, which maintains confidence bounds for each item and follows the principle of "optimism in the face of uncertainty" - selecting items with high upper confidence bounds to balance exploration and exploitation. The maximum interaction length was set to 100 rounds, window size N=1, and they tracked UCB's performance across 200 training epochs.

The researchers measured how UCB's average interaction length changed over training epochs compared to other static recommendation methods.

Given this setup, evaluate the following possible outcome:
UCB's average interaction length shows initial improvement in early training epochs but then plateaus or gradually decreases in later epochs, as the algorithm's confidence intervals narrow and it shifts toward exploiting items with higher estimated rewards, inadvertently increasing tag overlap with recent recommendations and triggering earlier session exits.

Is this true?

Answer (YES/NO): NO